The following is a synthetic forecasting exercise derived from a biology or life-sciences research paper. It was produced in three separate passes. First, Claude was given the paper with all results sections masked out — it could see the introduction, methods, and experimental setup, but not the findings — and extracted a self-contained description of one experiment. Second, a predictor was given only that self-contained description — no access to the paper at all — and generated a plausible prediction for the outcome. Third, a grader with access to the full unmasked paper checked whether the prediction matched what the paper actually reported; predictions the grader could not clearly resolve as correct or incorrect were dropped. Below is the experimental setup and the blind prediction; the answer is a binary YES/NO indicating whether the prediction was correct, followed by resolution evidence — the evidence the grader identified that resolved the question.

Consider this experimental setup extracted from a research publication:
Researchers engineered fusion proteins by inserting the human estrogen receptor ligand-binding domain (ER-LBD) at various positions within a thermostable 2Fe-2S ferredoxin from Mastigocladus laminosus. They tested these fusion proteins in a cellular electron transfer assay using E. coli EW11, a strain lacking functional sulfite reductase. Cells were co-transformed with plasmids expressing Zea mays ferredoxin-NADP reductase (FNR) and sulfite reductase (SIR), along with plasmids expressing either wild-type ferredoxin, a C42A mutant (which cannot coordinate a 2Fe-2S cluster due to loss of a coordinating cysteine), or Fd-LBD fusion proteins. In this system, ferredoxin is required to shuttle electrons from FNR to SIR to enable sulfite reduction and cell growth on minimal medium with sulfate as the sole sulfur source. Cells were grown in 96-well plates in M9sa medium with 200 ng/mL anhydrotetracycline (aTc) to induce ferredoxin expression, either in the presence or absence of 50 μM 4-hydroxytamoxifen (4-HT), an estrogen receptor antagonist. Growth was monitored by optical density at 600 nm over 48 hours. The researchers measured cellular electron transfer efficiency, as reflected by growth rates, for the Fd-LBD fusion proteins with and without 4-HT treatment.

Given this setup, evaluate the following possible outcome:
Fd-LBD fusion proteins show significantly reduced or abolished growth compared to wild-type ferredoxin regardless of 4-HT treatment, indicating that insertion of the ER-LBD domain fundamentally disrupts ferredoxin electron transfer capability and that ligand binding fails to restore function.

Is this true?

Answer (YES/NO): NO